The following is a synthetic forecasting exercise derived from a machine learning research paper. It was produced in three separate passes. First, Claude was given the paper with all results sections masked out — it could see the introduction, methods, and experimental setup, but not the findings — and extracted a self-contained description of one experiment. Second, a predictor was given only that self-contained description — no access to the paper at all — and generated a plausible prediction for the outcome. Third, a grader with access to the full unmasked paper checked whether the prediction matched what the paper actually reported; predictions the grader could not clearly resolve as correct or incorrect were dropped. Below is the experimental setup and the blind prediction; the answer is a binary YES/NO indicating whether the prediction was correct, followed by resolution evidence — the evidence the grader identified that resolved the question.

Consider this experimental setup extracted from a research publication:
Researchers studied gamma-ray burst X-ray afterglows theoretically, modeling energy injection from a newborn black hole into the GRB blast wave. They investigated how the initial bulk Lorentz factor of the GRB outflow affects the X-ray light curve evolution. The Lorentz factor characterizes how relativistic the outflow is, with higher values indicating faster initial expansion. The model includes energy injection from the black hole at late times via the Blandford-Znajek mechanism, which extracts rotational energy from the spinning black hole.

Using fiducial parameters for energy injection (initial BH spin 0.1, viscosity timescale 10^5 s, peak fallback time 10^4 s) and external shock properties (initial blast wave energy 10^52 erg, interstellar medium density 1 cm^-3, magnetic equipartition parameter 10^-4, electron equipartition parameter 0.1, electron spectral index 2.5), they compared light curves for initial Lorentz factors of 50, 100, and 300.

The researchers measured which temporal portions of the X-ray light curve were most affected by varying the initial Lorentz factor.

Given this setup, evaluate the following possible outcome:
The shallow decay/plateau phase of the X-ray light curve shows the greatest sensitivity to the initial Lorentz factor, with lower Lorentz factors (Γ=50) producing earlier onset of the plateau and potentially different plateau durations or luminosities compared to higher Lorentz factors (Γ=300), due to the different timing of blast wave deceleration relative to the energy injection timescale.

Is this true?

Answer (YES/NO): NO